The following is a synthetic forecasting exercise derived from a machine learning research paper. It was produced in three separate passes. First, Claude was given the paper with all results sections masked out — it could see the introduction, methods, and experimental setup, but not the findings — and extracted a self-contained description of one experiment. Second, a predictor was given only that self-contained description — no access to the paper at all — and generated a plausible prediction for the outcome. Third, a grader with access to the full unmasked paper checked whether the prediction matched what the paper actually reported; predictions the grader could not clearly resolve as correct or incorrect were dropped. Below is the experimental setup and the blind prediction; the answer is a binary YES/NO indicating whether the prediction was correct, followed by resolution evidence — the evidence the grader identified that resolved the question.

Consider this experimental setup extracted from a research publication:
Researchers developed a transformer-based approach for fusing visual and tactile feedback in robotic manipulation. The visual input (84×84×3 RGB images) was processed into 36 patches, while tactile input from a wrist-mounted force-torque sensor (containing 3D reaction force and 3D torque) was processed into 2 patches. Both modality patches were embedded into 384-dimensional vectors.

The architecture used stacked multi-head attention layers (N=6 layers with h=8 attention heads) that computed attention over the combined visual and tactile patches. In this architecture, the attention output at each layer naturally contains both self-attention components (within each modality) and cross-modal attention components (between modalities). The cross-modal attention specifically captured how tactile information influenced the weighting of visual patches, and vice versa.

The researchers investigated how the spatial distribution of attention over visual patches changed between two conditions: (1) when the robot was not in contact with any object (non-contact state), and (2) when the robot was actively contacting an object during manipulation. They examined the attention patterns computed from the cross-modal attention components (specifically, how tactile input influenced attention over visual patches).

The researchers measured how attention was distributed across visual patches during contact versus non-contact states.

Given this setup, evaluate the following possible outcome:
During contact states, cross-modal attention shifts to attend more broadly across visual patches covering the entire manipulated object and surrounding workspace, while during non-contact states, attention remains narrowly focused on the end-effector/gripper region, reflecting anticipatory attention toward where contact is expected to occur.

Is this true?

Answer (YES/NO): NO